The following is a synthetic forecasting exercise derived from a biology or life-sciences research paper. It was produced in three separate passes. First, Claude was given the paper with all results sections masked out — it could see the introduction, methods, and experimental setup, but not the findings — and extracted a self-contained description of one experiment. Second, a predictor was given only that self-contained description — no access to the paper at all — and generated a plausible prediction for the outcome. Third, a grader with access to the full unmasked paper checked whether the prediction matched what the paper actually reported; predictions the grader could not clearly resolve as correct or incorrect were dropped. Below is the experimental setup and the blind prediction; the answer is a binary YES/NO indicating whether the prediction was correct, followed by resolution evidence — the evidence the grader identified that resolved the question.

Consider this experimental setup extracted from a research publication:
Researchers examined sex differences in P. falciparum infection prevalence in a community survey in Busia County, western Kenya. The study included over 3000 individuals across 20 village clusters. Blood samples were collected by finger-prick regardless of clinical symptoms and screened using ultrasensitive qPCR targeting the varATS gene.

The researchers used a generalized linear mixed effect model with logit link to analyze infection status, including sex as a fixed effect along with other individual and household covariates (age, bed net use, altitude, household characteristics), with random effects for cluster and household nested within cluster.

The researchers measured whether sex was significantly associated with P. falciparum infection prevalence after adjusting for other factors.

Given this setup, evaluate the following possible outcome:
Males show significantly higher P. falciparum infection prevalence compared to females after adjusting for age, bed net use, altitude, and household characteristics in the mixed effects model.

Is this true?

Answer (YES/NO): YES